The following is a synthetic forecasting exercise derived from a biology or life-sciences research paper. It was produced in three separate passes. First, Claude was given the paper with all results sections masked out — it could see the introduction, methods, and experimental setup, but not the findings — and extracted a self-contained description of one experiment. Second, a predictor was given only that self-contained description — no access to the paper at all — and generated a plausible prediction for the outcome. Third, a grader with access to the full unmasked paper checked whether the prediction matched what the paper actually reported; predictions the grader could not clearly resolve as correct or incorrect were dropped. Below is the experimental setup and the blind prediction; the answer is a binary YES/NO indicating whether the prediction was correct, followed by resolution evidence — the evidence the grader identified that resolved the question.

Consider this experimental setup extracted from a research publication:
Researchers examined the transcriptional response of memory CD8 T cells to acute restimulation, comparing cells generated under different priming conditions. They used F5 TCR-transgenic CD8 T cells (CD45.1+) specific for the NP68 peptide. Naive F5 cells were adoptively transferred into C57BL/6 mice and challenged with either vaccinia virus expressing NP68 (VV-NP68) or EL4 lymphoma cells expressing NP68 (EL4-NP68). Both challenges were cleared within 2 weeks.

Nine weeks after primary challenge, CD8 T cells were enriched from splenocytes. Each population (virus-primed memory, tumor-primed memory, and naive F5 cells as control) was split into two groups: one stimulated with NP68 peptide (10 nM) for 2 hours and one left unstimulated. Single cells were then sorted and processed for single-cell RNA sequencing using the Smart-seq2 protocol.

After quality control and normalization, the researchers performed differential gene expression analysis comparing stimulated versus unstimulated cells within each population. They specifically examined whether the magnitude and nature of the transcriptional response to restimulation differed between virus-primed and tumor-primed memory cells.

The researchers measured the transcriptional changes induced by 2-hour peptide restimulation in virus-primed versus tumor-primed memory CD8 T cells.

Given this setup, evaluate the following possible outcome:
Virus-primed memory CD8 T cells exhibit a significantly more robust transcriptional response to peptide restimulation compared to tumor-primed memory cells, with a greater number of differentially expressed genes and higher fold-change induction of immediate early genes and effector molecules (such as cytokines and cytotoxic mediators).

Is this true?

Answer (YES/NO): NO